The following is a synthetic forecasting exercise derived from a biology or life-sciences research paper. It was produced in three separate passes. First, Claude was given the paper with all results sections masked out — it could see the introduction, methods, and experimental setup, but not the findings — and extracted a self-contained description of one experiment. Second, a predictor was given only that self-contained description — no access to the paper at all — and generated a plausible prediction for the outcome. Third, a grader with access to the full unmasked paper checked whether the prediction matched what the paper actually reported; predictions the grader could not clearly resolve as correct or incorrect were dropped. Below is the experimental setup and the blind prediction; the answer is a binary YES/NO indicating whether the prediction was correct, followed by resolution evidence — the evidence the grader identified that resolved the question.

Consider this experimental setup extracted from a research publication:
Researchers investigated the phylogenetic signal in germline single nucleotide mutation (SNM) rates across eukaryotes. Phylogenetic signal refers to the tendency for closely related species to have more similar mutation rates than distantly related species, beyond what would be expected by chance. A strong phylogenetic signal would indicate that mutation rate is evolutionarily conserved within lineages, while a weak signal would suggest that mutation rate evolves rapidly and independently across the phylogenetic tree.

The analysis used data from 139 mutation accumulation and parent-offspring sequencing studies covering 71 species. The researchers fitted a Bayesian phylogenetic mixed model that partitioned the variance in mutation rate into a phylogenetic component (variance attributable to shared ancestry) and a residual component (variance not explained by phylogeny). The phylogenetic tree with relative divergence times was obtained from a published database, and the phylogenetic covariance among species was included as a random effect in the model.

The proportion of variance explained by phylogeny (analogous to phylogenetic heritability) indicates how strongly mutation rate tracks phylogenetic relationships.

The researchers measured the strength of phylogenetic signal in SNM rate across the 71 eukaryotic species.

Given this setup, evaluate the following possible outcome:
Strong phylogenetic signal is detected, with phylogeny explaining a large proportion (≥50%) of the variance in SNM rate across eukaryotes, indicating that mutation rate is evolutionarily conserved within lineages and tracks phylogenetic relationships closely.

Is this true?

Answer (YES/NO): YES